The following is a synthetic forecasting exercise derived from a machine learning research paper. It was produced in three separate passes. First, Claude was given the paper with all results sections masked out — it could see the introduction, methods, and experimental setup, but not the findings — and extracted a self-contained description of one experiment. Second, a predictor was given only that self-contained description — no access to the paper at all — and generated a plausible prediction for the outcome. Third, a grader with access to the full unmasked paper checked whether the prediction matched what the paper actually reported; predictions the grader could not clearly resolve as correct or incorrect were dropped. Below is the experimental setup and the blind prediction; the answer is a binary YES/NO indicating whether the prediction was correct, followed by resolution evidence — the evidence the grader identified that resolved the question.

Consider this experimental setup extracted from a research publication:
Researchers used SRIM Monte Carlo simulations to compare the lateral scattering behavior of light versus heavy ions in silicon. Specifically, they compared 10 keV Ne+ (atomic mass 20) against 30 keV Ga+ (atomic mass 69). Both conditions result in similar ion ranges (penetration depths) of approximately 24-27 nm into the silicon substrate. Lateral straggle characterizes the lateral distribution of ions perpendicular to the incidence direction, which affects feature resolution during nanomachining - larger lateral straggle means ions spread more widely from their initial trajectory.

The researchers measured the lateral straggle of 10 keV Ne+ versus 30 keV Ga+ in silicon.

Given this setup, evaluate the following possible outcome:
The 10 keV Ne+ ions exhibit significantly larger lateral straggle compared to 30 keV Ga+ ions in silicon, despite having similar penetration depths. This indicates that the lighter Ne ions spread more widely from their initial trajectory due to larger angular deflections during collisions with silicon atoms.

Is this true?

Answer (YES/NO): YES